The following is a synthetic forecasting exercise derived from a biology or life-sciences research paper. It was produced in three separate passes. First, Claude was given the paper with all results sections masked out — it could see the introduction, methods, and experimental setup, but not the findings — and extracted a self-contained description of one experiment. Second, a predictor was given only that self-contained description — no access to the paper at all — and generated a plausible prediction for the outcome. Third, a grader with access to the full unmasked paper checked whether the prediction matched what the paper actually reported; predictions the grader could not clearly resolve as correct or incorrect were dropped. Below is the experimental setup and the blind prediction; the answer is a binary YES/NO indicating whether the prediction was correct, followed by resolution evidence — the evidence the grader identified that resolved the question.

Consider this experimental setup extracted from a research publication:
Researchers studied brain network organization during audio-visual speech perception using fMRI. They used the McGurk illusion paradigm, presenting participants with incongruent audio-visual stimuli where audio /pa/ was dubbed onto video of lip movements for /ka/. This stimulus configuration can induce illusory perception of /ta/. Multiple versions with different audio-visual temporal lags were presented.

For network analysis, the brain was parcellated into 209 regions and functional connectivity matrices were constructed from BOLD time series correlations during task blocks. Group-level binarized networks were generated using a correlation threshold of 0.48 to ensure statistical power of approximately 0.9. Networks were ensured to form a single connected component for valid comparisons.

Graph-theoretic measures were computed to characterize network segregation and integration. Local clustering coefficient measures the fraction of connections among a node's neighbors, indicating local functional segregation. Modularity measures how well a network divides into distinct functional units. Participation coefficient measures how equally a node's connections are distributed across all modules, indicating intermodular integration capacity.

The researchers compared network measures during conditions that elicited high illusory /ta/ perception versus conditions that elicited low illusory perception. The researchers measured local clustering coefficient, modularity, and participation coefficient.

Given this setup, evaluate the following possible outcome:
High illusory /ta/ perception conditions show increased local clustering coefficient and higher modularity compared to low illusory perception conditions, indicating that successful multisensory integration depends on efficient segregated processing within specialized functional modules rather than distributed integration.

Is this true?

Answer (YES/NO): YES